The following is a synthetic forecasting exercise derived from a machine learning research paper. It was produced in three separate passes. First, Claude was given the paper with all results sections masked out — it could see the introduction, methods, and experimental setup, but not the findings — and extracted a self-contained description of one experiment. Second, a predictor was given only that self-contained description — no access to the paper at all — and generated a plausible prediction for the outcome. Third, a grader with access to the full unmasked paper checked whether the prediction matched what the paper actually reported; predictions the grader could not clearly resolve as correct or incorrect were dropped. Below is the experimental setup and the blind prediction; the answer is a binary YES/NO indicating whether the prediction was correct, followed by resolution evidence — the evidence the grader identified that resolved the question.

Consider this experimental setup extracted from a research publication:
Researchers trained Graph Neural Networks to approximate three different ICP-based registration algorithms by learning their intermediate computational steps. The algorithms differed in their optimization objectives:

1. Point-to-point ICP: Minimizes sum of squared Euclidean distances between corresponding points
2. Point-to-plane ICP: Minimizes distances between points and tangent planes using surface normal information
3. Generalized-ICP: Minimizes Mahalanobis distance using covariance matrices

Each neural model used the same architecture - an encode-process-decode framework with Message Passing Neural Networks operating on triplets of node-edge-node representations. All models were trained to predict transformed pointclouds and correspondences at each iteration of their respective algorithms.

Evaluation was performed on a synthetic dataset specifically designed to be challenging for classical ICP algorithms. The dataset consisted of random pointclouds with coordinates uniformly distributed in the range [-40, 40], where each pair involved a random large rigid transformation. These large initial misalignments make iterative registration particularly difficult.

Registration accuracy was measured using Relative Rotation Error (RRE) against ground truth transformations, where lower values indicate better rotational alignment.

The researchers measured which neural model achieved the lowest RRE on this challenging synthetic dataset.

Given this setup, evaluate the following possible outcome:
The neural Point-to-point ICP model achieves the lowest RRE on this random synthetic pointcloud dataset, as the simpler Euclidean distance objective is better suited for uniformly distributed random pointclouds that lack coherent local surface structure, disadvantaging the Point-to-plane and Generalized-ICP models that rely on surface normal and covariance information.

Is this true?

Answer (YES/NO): NO